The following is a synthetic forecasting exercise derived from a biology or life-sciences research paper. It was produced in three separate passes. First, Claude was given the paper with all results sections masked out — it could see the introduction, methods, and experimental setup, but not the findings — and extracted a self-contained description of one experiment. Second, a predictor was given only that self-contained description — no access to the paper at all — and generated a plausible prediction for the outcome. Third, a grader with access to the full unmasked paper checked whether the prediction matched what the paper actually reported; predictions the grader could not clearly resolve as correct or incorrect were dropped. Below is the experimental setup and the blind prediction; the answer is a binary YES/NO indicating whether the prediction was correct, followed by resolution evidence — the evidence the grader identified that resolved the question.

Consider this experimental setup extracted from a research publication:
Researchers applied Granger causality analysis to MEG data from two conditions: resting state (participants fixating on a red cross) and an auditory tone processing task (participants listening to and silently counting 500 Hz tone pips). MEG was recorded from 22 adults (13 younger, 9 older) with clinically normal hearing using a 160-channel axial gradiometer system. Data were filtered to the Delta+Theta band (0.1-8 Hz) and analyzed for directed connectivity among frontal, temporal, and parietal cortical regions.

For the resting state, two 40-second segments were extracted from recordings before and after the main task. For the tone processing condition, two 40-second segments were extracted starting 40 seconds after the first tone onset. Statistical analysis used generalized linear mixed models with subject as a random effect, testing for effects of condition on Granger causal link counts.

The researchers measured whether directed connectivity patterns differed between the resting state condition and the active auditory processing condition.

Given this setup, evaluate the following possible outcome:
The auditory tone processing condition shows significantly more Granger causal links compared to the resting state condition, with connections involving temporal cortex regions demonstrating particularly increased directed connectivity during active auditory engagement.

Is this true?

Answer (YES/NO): NO